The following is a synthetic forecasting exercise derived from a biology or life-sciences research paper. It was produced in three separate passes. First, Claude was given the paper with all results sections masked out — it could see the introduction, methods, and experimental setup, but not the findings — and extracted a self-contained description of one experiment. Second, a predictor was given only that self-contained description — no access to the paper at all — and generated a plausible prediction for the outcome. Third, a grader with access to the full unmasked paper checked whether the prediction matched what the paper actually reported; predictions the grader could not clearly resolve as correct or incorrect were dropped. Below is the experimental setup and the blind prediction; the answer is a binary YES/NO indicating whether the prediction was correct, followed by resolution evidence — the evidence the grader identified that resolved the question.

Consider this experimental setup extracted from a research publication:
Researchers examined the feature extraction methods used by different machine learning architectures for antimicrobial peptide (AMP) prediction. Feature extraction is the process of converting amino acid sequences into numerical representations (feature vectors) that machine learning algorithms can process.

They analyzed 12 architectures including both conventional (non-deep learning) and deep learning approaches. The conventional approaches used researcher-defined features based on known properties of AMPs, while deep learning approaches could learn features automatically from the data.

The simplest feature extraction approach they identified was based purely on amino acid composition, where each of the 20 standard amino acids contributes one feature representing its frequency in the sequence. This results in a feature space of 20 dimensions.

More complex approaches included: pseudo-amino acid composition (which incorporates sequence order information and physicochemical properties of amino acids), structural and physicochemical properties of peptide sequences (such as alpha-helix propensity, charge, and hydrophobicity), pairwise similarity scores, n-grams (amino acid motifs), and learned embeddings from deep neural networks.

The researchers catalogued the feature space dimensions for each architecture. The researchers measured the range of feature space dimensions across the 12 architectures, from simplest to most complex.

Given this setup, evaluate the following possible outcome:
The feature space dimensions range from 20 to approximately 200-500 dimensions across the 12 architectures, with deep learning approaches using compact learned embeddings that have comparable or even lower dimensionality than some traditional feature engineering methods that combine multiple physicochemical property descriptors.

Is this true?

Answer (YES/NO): NO